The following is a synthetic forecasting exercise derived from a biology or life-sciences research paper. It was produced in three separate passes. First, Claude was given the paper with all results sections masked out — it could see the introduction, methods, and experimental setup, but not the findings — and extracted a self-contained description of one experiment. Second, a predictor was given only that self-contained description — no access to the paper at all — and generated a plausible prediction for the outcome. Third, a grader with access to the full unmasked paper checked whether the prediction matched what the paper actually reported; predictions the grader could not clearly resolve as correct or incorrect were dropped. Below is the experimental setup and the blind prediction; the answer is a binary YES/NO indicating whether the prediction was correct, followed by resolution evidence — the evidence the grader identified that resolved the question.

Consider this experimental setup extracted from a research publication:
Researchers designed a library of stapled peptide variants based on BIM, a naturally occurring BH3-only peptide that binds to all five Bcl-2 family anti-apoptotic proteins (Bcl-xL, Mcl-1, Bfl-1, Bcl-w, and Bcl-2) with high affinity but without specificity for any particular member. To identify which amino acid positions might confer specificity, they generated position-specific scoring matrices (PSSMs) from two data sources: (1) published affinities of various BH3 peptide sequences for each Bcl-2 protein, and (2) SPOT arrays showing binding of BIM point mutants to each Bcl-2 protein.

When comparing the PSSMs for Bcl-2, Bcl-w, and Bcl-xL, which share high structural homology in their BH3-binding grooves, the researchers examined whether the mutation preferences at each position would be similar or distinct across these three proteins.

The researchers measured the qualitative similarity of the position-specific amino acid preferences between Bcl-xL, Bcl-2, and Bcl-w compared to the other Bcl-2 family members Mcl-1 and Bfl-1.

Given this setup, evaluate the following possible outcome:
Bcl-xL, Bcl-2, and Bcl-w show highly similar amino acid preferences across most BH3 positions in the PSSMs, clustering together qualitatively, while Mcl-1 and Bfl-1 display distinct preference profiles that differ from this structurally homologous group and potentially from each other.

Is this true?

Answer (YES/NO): YES